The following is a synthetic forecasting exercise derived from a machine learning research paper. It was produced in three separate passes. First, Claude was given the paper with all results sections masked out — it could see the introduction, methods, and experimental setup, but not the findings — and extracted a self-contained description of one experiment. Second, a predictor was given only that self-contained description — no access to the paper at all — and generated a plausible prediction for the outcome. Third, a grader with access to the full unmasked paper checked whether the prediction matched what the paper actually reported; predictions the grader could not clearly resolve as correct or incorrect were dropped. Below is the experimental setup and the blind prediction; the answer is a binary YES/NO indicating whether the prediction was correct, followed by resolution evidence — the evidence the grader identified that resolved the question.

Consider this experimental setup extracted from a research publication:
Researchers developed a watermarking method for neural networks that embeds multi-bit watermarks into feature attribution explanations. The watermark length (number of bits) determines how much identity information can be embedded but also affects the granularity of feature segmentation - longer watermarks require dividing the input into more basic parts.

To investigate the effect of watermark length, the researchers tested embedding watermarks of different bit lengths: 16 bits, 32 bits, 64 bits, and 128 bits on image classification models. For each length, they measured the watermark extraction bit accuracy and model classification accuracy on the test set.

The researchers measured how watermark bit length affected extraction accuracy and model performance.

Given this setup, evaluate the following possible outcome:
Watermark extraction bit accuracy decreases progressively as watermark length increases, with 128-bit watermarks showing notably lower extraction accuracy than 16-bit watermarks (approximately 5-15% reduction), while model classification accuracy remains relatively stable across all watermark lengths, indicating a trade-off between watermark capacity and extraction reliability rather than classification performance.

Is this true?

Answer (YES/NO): NO